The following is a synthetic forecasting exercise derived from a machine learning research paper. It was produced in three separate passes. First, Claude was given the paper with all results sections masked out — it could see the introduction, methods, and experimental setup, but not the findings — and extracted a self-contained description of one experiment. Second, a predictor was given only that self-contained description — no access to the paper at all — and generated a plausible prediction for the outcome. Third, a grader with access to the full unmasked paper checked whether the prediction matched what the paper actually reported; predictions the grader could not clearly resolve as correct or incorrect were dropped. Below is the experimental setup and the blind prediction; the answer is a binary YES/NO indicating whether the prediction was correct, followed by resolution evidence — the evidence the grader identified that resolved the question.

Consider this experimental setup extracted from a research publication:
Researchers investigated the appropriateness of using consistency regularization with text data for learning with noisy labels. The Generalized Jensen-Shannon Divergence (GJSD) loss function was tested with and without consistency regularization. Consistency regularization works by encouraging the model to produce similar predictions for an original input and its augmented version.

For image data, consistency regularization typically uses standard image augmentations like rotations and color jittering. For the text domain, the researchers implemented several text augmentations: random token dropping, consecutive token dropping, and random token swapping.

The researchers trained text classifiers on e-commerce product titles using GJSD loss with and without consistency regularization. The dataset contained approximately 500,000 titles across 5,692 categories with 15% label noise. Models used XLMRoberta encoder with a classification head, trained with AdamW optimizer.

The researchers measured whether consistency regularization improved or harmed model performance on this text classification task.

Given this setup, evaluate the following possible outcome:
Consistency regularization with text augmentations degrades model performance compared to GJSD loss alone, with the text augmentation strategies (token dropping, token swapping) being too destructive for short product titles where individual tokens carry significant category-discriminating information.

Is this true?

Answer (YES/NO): NO